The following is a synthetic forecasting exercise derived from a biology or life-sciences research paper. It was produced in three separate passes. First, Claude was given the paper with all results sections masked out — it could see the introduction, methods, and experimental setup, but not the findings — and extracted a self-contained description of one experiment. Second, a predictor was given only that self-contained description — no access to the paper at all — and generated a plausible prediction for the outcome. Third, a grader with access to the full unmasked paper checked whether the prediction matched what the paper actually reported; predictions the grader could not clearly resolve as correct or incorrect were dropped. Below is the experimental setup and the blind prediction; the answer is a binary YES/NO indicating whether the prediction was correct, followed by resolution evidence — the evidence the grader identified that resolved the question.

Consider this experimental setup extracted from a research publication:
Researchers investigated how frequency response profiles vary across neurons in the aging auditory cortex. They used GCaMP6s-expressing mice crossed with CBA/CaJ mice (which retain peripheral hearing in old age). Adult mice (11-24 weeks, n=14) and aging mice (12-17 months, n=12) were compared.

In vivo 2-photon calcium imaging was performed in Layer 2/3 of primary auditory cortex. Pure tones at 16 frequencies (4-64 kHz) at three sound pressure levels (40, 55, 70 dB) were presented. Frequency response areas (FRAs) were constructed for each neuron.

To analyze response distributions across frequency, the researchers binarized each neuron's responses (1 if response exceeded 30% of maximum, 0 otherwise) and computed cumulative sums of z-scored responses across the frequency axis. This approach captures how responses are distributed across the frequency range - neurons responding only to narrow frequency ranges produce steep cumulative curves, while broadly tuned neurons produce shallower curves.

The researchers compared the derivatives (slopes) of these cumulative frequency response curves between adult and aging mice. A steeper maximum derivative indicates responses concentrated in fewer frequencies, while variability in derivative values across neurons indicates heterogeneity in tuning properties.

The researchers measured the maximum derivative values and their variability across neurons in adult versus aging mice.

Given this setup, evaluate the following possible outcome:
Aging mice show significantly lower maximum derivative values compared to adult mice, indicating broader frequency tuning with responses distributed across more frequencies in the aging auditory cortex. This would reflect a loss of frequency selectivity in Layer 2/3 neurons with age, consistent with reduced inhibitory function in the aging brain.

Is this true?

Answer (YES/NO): NO